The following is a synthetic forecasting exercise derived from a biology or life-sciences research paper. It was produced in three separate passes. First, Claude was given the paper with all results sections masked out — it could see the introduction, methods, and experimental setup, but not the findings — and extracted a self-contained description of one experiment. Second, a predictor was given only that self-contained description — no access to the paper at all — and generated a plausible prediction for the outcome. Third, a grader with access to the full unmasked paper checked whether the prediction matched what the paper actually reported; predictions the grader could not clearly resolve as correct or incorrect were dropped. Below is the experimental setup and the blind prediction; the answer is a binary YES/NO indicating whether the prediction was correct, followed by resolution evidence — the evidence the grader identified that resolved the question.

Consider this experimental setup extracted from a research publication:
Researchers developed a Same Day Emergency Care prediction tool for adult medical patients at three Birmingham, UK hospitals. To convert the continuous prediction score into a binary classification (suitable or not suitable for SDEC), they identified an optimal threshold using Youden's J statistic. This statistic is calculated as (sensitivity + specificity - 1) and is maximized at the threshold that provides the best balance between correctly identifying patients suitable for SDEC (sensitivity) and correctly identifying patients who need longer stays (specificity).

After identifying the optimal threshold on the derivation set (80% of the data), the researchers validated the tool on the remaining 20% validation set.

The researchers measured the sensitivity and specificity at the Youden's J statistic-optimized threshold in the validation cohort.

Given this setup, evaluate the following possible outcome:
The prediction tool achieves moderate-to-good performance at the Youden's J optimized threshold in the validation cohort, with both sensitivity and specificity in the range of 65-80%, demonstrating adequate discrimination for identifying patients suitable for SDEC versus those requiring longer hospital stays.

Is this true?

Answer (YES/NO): NO